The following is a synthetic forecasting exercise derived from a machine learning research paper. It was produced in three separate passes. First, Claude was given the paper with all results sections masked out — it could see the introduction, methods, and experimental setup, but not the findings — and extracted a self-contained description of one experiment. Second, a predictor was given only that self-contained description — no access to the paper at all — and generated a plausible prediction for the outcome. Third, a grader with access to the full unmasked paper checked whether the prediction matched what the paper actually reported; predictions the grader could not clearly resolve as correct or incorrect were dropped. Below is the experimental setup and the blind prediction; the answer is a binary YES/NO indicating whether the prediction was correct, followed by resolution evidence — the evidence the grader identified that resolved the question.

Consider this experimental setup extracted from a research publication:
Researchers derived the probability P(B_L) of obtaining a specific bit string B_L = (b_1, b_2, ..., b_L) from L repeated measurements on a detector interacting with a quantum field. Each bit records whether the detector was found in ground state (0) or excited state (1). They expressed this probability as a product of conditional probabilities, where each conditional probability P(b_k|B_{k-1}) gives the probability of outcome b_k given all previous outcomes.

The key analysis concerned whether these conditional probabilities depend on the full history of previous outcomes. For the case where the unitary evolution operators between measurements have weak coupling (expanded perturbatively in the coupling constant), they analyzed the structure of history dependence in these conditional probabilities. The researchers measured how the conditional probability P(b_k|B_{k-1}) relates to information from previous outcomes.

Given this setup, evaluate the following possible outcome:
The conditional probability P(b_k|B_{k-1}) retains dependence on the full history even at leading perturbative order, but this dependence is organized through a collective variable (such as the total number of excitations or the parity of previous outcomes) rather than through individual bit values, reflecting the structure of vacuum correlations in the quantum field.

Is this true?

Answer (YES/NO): NO